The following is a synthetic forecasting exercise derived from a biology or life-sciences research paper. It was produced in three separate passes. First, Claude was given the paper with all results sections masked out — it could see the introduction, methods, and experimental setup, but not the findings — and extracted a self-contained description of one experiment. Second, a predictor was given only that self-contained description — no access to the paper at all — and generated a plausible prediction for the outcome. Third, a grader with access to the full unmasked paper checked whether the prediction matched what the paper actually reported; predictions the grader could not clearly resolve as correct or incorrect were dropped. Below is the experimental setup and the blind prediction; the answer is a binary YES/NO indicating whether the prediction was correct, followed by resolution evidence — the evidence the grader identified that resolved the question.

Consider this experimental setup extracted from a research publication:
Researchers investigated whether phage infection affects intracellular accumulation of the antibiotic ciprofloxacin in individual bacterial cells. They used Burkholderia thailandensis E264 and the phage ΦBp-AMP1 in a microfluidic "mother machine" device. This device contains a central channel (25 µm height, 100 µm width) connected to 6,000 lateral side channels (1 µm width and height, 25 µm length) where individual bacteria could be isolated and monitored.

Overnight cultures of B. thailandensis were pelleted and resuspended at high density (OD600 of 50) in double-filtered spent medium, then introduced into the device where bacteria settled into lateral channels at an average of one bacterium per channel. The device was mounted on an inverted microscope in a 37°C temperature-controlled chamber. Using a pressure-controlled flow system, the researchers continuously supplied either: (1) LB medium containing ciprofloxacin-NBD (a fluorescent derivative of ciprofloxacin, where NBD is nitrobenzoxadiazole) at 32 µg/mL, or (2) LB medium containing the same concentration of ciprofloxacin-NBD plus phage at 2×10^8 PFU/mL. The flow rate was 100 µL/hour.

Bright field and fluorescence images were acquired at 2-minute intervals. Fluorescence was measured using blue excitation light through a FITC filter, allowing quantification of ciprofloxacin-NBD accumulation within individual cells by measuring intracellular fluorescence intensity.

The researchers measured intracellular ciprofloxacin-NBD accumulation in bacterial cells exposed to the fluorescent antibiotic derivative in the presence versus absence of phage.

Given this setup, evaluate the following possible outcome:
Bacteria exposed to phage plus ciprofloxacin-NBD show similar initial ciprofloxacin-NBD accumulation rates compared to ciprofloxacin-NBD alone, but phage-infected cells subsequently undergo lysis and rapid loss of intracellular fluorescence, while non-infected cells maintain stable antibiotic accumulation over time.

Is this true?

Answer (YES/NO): NO